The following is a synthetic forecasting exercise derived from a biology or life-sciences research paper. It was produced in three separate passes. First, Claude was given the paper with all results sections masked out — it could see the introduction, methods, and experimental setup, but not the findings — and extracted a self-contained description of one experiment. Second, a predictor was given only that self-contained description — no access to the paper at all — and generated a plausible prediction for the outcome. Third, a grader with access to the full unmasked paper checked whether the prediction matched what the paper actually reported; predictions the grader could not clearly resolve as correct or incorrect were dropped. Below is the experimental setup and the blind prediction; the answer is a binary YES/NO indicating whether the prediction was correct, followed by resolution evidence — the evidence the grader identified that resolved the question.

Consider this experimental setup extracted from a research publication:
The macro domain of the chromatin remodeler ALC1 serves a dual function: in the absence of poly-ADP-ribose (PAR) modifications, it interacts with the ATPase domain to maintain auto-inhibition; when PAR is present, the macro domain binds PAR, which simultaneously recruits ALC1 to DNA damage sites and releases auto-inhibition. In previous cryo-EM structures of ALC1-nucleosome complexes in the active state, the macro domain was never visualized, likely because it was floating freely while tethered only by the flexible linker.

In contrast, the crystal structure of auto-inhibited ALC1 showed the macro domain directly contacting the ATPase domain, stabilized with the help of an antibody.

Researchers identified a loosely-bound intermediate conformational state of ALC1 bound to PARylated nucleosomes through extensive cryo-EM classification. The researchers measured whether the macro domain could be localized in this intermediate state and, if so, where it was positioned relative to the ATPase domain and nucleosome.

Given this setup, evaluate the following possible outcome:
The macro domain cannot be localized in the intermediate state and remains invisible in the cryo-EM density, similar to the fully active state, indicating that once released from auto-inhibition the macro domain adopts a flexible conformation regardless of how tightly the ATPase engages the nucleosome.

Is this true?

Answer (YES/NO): NO